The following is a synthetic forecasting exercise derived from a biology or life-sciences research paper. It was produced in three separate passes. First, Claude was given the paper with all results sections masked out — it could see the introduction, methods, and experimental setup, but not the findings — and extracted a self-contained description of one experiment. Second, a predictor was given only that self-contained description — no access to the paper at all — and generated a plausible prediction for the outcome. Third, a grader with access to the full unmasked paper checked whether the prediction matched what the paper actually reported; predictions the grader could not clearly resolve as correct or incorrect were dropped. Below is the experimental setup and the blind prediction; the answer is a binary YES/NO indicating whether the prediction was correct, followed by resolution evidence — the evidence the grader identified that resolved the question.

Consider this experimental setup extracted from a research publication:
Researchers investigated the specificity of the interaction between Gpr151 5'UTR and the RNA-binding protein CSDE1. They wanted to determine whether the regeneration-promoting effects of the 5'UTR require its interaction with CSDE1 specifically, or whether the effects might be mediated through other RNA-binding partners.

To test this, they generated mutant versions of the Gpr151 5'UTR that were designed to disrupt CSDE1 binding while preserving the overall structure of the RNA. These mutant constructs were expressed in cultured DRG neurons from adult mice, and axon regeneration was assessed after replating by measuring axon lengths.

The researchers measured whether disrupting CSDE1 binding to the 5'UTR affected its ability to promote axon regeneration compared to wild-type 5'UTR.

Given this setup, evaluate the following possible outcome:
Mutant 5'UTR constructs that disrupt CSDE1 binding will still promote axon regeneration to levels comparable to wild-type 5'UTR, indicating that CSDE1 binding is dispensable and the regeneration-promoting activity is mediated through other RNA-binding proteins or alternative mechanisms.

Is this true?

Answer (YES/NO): NO